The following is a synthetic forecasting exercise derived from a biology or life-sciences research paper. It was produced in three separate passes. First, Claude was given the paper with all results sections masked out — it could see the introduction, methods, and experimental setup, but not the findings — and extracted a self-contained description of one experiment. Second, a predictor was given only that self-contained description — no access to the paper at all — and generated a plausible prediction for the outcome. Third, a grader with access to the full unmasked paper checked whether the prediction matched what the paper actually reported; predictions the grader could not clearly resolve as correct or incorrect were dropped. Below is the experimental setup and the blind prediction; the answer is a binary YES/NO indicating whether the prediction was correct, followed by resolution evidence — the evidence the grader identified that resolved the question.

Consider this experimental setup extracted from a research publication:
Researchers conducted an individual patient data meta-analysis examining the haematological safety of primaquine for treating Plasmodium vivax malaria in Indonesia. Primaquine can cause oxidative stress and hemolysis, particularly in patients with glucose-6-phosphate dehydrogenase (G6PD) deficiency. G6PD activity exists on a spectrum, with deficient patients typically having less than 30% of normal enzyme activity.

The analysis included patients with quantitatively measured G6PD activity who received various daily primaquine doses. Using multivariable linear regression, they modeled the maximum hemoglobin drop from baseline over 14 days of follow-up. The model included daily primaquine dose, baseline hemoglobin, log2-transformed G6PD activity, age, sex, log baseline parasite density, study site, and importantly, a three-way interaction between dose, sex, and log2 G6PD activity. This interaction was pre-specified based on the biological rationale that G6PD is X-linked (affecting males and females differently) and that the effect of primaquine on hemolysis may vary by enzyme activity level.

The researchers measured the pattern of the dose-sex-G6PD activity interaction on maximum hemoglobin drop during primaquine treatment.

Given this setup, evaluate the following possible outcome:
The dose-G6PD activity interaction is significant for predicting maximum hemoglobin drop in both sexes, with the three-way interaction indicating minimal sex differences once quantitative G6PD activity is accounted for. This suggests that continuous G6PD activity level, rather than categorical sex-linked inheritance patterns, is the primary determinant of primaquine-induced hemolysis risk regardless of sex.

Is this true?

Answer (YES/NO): NO